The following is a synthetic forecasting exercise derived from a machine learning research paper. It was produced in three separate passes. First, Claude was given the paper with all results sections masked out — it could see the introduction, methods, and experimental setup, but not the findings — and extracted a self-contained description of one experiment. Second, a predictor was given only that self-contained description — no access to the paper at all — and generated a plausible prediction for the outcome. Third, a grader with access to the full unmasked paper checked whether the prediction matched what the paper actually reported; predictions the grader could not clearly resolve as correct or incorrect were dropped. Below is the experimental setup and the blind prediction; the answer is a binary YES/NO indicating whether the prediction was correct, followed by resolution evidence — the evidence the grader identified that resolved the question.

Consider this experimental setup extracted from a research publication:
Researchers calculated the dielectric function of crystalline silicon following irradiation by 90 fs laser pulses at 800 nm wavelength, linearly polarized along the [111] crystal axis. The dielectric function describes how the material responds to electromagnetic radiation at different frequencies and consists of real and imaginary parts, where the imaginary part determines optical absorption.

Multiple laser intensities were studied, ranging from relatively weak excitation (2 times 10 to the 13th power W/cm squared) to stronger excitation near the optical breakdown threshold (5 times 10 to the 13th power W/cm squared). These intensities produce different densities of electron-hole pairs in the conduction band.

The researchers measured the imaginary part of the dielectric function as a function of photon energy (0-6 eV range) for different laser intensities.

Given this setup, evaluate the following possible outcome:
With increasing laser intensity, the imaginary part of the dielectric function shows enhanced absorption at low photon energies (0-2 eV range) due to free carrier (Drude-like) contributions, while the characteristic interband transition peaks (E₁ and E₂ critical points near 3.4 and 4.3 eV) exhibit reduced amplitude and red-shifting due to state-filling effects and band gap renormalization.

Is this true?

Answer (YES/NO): NO